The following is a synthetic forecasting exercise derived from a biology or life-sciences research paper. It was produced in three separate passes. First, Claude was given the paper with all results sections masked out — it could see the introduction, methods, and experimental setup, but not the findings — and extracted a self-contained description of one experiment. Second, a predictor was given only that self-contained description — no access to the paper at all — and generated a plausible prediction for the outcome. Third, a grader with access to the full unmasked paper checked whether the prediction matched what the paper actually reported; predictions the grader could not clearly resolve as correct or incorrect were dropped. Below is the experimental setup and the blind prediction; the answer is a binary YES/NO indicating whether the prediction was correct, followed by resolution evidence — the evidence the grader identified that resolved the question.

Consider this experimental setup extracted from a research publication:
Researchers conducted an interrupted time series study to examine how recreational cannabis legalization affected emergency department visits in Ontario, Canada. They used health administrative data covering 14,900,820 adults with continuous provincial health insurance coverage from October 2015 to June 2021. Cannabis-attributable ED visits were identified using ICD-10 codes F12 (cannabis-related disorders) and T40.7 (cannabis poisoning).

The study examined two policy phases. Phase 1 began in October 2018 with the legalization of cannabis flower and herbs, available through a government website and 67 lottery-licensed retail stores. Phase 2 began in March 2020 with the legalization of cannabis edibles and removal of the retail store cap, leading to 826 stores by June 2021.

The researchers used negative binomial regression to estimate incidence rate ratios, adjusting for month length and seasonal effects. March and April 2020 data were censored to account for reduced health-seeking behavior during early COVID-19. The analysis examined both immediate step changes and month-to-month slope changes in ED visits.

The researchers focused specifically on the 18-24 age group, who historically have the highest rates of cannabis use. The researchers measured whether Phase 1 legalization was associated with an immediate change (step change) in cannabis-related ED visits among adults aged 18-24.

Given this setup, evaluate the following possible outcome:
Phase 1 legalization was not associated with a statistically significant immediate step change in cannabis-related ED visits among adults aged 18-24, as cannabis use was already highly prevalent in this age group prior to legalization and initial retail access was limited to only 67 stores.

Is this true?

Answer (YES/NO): YES